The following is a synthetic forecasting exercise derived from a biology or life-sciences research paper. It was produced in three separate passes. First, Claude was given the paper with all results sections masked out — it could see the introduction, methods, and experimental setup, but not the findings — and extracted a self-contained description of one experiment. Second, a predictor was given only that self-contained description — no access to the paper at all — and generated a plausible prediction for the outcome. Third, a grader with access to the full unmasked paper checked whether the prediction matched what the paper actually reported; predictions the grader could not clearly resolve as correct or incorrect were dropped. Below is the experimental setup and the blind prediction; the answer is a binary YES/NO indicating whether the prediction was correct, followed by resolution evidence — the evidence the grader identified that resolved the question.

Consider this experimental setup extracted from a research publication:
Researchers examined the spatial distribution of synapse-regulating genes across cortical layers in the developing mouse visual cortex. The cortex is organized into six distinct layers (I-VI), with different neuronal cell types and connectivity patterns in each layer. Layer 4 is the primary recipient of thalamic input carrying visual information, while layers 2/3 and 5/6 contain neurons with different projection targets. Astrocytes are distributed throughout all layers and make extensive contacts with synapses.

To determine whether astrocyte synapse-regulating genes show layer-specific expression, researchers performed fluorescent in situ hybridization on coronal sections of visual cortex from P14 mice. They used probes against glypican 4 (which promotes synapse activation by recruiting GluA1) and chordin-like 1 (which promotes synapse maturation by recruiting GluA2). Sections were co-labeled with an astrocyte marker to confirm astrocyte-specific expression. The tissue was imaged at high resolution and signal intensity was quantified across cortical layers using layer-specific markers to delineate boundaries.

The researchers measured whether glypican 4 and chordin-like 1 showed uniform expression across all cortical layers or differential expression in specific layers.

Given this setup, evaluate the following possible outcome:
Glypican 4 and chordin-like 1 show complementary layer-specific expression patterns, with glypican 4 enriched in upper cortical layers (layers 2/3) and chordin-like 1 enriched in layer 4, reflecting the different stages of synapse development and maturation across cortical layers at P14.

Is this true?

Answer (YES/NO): NO